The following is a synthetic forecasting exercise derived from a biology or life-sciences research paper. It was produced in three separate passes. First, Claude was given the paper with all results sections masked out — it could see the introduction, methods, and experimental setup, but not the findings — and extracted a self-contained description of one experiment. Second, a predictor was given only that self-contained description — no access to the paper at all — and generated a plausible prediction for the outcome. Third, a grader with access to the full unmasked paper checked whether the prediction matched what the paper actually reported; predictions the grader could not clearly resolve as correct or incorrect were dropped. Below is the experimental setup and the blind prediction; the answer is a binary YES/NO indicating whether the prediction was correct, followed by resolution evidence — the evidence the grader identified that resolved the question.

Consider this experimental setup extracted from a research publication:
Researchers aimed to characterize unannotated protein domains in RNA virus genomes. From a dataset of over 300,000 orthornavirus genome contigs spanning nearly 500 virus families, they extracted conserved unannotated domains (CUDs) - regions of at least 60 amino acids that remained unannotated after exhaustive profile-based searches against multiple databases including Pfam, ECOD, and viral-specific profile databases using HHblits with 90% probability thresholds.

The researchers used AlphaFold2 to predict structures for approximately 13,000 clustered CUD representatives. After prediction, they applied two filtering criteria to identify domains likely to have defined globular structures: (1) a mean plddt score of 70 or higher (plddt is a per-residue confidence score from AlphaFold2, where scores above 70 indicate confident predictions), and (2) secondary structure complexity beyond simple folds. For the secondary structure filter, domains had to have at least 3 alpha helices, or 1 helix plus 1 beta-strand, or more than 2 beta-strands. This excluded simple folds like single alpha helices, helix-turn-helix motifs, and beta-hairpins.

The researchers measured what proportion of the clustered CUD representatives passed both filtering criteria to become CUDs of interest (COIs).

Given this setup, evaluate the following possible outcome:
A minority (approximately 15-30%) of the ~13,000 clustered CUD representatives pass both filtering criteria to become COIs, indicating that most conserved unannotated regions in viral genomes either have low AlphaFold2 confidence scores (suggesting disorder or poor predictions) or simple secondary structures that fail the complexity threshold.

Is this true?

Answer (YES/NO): NO